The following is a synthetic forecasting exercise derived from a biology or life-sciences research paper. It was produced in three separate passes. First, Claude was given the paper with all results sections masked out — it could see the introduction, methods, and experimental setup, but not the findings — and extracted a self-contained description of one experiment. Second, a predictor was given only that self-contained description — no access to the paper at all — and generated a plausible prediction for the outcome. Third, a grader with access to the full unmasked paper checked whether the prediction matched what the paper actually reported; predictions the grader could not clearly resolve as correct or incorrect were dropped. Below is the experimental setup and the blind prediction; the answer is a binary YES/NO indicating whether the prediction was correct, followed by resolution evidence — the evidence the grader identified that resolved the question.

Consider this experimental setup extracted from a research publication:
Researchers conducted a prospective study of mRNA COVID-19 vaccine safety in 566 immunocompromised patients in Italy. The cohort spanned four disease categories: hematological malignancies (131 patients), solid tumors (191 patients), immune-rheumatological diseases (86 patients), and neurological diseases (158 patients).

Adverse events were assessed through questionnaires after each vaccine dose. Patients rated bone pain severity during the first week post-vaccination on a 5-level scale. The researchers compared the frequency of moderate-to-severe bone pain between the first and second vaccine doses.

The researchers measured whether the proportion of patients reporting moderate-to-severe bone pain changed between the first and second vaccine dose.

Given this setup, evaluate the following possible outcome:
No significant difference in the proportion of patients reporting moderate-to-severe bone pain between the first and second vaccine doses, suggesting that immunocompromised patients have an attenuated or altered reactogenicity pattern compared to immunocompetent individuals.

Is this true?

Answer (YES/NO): YES